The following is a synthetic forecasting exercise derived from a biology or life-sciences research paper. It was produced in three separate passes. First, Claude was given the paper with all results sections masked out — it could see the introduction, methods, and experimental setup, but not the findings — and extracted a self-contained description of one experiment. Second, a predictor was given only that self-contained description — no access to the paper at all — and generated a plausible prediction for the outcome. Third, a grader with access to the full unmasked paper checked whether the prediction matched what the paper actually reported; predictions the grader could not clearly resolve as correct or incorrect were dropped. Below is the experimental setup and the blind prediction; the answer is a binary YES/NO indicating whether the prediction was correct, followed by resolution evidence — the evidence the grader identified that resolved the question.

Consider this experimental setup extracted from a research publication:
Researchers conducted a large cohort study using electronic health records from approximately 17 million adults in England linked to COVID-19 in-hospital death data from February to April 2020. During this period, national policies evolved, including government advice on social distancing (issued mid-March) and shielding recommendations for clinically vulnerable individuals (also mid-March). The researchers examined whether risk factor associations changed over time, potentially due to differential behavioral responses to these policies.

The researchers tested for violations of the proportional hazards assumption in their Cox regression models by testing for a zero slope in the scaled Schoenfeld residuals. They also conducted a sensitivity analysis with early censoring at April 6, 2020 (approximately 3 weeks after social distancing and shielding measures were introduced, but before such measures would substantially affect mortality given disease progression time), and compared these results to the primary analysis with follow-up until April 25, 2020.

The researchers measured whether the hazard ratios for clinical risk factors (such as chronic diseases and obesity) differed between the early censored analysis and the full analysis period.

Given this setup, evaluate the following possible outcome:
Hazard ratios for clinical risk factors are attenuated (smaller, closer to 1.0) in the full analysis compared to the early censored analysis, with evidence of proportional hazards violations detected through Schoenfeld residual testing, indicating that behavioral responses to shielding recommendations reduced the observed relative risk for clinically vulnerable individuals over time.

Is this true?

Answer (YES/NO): YES